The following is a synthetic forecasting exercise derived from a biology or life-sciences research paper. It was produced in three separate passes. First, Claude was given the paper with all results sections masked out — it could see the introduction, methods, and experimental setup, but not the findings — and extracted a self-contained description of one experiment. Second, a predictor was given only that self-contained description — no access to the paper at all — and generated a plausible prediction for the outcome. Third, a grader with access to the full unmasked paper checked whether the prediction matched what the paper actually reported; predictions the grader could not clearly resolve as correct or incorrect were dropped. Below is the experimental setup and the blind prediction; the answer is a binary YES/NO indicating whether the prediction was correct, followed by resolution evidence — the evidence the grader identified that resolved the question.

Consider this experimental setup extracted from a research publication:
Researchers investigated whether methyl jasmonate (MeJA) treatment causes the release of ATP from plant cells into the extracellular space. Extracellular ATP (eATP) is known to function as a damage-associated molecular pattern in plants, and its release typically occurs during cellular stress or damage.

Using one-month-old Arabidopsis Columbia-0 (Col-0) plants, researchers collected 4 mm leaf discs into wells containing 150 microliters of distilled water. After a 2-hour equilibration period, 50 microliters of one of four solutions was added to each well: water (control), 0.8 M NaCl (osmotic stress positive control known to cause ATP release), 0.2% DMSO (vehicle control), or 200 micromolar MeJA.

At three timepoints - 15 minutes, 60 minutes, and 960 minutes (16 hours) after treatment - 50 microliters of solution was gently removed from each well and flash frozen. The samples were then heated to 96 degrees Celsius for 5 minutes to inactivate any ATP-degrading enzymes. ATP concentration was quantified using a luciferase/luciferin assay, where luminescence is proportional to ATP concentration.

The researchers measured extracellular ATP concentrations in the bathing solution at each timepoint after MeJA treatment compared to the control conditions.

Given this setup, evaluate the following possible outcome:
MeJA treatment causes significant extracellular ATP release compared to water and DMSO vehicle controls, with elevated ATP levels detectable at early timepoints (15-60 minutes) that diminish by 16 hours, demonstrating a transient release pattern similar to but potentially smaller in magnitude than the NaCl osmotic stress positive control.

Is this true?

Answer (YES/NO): NO